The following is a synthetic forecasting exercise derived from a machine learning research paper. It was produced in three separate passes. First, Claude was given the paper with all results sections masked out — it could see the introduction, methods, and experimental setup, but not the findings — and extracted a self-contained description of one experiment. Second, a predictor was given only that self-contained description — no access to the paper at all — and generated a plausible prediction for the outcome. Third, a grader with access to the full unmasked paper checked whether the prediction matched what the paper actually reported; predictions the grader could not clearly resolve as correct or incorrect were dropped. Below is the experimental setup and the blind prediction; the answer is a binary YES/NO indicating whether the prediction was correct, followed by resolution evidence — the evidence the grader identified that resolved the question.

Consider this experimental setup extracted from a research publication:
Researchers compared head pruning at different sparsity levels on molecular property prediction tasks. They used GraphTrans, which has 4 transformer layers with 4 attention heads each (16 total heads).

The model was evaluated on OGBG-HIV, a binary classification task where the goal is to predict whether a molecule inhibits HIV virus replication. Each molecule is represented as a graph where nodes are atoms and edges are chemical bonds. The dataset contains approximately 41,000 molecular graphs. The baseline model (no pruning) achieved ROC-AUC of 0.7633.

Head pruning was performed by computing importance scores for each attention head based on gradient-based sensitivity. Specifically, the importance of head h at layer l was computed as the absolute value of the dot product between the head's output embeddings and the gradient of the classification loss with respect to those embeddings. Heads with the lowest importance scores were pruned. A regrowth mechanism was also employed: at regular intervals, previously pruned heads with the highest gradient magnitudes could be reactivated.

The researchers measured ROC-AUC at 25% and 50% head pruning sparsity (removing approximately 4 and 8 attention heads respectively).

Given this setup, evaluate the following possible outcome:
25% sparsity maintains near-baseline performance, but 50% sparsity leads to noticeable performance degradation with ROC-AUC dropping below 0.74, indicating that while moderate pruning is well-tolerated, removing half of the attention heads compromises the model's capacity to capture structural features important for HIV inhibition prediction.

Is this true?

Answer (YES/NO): NO